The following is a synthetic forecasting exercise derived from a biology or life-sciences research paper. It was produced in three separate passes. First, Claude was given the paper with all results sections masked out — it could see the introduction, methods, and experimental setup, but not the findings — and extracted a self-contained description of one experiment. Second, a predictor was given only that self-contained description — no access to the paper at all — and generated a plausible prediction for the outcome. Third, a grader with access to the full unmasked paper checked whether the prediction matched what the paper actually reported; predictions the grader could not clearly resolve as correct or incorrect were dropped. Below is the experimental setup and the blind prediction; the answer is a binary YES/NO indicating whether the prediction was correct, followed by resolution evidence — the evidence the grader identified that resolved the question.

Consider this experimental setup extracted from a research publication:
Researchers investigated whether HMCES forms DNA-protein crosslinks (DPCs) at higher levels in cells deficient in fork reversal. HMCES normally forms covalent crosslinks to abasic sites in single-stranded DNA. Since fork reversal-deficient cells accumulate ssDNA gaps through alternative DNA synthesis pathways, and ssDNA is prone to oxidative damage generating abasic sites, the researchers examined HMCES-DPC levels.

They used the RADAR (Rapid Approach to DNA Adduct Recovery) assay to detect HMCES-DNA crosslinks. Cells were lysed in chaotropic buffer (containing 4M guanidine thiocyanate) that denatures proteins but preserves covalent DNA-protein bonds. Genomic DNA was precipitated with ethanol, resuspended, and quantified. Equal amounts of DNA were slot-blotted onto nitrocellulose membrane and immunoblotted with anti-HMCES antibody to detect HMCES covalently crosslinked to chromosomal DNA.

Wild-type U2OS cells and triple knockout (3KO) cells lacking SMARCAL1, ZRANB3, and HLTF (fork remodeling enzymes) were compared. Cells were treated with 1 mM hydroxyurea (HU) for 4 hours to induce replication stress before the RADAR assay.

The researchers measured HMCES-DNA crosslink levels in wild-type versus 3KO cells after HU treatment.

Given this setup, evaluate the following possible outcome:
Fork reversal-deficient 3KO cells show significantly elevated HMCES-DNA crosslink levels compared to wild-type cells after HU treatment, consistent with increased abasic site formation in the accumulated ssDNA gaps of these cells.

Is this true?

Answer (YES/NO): YES